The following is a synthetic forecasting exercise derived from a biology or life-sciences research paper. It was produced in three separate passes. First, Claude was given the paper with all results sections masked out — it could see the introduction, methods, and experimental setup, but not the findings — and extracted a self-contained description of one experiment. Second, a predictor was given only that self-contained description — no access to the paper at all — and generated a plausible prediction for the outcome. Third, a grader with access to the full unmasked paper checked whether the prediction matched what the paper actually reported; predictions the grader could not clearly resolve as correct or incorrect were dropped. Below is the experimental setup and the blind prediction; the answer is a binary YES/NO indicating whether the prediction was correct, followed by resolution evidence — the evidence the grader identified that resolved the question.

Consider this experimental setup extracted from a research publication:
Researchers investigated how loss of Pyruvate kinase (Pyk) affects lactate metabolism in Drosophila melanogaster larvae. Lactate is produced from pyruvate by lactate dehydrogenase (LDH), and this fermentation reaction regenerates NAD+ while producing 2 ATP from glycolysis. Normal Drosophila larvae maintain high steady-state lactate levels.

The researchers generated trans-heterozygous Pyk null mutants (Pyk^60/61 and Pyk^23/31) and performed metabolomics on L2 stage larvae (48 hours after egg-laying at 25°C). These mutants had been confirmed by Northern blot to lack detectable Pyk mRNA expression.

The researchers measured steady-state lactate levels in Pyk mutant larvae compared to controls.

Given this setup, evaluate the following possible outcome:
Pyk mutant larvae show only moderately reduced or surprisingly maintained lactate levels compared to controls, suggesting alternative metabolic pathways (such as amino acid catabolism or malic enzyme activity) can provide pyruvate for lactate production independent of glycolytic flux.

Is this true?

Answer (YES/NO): NO